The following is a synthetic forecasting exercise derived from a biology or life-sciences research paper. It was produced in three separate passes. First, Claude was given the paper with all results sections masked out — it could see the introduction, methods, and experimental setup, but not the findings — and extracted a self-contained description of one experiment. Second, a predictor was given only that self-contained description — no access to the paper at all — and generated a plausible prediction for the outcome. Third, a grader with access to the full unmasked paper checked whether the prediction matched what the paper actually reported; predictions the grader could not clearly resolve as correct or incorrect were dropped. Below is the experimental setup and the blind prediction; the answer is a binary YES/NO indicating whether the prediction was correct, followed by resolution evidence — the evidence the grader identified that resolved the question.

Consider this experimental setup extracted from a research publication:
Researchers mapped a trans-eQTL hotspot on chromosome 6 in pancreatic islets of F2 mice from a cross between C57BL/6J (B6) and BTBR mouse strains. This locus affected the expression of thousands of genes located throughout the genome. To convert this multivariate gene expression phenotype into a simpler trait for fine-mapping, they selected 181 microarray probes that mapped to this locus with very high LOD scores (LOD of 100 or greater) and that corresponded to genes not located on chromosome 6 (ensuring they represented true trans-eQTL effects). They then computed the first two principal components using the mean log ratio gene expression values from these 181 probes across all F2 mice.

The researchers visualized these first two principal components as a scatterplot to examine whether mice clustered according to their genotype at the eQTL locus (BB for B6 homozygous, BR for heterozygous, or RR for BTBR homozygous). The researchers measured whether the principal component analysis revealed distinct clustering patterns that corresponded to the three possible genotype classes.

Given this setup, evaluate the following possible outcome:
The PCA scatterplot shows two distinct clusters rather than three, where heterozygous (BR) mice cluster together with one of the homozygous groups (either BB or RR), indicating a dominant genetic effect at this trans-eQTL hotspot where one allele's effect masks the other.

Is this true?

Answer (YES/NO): NO